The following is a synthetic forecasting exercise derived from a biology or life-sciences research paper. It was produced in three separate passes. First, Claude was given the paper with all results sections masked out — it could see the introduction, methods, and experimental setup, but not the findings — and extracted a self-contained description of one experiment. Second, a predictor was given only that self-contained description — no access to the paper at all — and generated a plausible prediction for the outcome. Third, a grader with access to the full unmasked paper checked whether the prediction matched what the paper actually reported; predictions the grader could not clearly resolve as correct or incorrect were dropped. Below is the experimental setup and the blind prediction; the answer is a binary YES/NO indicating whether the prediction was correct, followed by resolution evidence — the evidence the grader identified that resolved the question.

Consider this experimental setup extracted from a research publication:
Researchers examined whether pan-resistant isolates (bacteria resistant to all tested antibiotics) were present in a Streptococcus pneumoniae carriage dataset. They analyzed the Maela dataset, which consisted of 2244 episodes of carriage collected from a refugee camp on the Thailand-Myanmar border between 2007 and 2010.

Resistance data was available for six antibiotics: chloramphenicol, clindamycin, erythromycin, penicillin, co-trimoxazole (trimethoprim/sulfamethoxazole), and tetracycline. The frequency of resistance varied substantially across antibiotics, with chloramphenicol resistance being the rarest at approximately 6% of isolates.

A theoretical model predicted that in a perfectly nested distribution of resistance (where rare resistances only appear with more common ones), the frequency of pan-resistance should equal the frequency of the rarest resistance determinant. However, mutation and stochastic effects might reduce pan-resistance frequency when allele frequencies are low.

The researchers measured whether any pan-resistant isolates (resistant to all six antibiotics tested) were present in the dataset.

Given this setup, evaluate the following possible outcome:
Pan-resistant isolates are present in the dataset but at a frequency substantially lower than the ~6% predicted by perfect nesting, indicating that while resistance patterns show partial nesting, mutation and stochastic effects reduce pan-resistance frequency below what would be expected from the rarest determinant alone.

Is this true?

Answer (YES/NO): NO